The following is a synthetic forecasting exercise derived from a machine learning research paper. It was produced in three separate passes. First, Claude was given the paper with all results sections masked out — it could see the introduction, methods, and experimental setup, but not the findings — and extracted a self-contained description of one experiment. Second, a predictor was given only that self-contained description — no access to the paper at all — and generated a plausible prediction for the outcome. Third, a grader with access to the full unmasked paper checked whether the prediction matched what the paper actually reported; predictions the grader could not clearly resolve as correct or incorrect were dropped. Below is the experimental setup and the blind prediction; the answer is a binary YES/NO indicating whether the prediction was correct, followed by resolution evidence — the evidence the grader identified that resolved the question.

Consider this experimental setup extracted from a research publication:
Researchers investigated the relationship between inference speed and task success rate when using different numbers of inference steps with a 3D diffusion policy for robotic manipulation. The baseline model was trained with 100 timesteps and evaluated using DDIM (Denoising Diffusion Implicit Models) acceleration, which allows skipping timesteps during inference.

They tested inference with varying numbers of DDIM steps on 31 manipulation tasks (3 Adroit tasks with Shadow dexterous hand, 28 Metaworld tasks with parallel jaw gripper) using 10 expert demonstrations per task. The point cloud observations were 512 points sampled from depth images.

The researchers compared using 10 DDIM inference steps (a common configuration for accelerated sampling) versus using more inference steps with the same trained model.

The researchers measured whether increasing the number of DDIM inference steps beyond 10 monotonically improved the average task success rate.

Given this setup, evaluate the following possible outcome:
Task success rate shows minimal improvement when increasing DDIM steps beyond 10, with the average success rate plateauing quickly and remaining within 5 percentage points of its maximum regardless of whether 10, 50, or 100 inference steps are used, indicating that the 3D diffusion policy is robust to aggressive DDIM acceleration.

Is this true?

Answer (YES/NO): NO